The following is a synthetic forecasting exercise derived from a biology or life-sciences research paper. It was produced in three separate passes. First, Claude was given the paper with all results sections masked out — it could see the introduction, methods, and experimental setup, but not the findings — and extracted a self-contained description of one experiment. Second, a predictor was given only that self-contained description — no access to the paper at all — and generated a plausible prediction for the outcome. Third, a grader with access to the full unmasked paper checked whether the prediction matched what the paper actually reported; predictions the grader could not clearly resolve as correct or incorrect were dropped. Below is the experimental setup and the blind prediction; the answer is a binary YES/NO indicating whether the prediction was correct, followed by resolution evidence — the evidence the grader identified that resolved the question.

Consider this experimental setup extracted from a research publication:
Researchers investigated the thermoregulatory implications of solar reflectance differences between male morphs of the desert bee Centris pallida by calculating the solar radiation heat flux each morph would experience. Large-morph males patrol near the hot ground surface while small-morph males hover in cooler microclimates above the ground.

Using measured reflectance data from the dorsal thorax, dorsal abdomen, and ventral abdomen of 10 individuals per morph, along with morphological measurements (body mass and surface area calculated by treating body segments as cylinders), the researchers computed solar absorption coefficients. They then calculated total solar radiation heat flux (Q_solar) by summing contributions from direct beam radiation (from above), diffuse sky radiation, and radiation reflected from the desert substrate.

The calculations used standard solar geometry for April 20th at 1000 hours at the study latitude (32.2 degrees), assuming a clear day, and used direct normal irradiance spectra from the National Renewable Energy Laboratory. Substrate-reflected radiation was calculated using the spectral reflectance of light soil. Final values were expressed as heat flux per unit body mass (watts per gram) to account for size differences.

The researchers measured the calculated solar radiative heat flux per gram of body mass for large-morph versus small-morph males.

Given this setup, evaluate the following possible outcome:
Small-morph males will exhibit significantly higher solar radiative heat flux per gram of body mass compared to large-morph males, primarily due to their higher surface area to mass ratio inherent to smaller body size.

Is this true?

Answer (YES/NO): YES